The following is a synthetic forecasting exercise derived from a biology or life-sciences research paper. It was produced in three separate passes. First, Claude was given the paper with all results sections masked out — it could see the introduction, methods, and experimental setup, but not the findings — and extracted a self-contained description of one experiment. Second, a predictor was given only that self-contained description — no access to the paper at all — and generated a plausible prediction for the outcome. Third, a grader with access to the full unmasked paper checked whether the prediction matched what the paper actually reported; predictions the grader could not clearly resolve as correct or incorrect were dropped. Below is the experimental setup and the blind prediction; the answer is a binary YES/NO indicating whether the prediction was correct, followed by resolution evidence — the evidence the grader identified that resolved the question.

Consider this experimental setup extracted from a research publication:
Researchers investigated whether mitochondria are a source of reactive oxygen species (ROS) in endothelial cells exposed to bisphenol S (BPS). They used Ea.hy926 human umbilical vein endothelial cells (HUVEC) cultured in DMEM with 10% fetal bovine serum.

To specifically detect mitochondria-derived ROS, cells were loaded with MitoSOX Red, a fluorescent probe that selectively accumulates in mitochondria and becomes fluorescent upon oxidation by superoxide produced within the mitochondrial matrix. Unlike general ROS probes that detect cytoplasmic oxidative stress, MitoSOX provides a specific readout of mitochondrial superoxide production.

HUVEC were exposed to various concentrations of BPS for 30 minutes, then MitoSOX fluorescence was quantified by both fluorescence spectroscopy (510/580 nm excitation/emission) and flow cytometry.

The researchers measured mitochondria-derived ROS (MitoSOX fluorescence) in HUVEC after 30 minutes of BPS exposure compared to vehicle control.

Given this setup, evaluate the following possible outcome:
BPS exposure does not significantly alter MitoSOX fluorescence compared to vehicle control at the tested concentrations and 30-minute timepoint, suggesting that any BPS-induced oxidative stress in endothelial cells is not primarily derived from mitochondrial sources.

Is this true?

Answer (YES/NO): NO